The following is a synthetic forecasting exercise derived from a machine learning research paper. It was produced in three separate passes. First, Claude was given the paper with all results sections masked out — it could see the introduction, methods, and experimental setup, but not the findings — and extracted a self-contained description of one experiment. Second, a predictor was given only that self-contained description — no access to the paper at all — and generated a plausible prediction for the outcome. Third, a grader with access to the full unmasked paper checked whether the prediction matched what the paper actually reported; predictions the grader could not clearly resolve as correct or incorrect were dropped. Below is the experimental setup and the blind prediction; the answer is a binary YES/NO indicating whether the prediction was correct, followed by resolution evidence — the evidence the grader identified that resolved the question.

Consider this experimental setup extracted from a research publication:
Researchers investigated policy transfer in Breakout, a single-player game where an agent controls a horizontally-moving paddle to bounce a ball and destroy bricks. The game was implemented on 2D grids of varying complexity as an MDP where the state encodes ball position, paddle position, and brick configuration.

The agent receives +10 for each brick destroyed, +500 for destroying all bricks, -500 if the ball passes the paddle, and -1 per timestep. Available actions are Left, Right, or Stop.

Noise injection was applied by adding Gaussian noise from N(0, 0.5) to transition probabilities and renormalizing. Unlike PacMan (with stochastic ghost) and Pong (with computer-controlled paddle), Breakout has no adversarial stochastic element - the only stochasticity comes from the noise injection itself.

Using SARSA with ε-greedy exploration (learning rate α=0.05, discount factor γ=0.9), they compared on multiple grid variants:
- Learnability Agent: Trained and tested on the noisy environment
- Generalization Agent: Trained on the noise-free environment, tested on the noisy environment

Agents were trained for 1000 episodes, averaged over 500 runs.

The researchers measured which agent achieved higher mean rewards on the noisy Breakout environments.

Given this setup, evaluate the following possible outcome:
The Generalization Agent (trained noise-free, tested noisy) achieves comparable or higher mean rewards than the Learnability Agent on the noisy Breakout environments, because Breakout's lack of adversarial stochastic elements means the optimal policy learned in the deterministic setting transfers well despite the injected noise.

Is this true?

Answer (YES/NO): YES